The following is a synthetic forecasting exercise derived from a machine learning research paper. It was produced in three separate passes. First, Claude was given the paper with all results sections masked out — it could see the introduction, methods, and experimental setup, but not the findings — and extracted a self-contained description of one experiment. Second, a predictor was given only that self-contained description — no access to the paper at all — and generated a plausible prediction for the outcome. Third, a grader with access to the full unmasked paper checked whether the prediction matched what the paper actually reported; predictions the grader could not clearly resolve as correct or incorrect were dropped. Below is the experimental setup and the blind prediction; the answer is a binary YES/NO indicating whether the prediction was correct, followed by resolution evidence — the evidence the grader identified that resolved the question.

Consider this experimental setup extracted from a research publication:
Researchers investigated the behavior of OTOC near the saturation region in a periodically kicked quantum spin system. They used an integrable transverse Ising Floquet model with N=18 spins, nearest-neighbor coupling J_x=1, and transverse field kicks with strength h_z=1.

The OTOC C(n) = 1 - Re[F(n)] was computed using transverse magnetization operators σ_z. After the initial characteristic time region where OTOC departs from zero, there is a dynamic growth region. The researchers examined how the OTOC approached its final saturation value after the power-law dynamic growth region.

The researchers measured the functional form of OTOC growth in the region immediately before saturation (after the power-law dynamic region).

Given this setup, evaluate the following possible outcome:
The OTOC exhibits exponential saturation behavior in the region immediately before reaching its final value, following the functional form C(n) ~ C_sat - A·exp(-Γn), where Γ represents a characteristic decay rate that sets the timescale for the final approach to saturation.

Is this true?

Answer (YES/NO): NO